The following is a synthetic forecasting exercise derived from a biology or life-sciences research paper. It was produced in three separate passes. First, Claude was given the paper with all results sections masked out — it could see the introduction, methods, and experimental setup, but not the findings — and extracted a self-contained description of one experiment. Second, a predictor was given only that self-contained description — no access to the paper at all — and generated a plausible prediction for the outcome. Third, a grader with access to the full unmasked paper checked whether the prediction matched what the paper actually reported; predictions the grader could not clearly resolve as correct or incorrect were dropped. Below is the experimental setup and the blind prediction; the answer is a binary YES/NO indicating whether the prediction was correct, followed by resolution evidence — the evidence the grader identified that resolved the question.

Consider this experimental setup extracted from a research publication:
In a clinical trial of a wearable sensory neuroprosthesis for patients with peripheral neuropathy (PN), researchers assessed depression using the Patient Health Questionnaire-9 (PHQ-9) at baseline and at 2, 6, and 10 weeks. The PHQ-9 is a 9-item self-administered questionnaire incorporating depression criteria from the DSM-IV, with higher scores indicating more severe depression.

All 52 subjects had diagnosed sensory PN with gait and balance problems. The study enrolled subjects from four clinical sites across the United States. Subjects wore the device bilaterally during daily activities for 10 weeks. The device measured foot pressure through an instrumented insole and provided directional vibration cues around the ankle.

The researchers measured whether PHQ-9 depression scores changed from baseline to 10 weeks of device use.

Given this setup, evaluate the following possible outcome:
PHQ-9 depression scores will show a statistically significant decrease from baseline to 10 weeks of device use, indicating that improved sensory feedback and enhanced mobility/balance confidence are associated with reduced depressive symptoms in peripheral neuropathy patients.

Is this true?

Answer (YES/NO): NO